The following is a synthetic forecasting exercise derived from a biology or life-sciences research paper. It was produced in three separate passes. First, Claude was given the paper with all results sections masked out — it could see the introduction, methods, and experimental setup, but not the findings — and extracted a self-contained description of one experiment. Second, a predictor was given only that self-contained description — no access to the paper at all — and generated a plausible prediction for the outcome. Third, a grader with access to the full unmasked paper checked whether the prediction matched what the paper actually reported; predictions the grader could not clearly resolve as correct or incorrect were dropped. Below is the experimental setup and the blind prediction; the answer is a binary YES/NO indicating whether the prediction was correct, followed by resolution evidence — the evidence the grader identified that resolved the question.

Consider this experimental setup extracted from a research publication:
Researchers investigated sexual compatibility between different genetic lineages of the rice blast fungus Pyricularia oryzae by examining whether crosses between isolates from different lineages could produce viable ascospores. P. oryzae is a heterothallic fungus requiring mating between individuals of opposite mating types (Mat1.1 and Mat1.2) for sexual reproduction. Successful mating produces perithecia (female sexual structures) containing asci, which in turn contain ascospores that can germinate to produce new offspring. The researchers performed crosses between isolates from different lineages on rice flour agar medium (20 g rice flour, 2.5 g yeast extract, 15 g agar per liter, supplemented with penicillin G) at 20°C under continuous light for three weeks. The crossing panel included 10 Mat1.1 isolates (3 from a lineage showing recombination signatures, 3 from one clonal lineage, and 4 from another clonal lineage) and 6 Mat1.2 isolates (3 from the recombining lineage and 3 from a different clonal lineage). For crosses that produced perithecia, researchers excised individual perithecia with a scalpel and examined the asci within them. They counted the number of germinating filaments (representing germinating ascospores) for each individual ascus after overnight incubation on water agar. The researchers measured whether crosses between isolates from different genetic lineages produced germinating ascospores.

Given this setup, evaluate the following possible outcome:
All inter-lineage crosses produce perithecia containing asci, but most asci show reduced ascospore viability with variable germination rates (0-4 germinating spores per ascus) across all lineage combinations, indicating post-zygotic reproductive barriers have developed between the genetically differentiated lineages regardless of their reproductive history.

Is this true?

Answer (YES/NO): NO